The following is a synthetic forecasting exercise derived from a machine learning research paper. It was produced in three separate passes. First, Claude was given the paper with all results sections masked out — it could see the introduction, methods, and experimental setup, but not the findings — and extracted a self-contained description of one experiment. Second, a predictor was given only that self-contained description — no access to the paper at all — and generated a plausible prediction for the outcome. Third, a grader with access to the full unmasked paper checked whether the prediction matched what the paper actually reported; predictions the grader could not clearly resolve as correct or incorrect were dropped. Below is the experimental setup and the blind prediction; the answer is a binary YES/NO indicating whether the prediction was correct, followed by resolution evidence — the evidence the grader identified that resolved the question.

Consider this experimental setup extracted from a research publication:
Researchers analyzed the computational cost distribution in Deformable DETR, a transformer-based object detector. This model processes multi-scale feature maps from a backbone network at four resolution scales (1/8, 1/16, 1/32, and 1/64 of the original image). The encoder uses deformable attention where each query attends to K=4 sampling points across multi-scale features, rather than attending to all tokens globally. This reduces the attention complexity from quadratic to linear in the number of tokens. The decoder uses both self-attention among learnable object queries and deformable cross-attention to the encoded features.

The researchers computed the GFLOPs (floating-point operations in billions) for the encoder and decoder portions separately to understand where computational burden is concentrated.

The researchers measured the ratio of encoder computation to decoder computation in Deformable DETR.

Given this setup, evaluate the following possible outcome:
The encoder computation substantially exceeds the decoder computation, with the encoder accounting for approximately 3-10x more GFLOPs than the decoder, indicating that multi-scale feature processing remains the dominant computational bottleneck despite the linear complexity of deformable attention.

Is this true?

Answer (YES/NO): YES